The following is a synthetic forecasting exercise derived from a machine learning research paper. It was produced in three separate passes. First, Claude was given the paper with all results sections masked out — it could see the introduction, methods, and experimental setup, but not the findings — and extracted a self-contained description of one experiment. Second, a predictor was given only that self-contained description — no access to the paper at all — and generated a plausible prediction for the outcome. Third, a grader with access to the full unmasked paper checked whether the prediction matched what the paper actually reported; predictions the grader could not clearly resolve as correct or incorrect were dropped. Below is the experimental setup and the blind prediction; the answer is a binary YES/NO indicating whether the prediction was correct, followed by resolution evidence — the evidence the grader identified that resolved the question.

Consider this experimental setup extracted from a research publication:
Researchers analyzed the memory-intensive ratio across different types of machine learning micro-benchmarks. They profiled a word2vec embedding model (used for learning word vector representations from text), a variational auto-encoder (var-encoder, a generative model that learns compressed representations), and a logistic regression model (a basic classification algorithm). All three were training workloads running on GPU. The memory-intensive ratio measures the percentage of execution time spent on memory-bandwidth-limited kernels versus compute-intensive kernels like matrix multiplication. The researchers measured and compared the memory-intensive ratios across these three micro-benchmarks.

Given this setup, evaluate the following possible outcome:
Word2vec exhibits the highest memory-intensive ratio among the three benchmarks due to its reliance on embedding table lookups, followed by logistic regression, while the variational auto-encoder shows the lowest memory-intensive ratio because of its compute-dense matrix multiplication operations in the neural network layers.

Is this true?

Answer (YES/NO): YES